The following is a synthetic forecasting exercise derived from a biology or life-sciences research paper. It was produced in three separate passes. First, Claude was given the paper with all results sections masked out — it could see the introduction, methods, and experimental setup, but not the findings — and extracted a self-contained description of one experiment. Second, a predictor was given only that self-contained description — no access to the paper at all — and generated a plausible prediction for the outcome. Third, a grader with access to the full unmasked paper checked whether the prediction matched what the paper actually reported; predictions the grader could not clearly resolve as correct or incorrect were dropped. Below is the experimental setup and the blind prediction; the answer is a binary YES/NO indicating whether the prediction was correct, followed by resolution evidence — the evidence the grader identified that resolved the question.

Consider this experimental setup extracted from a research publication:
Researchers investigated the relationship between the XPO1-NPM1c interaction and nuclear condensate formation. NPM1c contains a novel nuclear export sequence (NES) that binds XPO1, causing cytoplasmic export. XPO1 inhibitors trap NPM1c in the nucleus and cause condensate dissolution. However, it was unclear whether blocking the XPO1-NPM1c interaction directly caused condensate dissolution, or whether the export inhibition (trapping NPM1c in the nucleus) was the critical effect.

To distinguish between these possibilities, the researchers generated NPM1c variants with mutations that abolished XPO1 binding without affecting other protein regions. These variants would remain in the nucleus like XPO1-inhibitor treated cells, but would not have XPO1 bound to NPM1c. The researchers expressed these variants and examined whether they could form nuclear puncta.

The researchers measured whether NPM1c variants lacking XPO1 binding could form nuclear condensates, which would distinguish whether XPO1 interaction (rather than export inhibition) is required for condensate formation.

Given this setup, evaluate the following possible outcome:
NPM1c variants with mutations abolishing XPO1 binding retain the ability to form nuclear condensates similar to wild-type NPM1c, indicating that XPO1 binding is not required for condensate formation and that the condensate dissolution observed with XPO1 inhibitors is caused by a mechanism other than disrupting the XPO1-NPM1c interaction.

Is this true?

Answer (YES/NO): NO